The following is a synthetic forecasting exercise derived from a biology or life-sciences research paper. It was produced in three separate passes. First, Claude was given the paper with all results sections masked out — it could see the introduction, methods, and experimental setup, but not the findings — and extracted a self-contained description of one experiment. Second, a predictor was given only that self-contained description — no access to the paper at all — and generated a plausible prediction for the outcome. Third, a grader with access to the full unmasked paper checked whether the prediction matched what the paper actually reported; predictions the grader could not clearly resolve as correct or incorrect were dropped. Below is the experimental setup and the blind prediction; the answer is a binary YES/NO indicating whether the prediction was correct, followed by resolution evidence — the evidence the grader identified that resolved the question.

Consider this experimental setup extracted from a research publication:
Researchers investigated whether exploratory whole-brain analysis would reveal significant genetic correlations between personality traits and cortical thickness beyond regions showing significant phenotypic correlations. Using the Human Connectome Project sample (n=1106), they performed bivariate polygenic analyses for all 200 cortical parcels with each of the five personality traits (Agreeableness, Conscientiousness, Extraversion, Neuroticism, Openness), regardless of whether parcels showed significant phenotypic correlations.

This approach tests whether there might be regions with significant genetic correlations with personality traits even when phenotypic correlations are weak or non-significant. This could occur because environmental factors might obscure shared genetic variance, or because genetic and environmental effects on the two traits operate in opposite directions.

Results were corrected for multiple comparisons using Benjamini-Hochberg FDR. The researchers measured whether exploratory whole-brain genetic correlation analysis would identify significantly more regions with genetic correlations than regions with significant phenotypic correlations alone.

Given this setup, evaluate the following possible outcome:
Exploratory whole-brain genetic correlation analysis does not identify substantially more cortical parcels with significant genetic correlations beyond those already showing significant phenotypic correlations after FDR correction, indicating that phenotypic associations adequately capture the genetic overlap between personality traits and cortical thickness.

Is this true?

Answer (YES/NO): NO